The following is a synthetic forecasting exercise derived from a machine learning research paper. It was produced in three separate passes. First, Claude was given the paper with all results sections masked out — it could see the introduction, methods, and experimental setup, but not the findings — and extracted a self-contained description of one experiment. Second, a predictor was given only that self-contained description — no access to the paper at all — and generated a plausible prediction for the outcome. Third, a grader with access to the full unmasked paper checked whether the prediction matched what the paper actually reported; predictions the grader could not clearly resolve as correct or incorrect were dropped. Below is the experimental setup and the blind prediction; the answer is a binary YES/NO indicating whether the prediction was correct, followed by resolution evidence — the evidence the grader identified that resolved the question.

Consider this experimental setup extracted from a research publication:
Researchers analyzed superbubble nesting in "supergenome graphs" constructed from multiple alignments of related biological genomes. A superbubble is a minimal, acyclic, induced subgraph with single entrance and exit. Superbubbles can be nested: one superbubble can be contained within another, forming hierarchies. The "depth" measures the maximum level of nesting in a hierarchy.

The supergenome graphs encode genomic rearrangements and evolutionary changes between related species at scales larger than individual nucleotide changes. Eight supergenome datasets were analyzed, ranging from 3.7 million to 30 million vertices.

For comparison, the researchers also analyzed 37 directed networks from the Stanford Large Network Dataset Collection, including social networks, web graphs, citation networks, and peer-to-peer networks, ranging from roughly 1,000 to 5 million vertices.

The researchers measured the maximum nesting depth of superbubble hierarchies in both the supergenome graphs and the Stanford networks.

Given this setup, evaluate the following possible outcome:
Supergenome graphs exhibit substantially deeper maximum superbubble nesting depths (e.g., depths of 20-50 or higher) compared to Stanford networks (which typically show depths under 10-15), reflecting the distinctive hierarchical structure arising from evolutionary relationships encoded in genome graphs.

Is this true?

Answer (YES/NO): NO